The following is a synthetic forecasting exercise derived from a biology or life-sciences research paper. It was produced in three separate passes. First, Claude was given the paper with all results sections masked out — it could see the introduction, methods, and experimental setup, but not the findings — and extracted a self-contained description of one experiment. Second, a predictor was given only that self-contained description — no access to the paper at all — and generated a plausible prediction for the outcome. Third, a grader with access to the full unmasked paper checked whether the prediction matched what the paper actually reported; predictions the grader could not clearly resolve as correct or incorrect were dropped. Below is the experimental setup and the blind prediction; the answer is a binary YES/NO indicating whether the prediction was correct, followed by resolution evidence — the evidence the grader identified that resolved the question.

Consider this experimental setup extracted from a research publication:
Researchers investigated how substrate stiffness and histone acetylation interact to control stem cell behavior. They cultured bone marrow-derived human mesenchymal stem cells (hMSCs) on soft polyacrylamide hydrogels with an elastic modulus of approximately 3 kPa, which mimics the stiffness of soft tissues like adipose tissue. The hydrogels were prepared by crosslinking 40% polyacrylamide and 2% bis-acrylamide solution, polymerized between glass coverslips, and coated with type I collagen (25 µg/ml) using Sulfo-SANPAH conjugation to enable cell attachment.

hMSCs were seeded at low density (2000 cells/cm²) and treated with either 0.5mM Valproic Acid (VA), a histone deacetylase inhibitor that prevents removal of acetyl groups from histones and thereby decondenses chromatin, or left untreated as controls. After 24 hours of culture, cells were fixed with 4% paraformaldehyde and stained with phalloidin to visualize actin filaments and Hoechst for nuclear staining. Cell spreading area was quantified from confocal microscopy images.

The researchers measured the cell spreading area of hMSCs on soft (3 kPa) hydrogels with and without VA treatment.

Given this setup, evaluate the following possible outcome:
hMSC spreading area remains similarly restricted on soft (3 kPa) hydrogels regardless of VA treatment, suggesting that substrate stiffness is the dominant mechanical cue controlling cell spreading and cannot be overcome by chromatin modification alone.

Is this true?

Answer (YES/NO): NO